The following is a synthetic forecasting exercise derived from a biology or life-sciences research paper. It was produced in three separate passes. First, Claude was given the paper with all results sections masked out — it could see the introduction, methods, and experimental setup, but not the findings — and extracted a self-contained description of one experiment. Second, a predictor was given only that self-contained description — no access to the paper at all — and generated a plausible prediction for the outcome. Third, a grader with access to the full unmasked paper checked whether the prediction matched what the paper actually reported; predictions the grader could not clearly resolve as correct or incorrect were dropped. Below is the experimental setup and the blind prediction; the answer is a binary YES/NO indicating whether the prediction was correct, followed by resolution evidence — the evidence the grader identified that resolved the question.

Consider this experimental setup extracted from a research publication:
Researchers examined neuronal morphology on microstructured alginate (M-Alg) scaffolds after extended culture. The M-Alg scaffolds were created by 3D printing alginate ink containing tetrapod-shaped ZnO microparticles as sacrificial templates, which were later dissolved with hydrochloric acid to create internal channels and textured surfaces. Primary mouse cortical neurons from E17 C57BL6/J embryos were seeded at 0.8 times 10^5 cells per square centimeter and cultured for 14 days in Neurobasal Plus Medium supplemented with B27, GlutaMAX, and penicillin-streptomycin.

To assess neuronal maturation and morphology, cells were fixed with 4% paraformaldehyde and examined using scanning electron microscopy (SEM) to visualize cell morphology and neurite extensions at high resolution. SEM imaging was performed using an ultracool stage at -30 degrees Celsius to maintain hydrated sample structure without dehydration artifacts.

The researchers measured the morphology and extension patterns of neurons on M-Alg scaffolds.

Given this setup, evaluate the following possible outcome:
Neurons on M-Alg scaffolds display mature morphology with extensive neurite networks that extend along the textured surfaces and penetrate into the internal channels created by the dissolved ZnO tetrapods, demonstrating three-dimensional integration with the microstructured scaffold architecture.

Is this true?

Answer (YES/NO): YES